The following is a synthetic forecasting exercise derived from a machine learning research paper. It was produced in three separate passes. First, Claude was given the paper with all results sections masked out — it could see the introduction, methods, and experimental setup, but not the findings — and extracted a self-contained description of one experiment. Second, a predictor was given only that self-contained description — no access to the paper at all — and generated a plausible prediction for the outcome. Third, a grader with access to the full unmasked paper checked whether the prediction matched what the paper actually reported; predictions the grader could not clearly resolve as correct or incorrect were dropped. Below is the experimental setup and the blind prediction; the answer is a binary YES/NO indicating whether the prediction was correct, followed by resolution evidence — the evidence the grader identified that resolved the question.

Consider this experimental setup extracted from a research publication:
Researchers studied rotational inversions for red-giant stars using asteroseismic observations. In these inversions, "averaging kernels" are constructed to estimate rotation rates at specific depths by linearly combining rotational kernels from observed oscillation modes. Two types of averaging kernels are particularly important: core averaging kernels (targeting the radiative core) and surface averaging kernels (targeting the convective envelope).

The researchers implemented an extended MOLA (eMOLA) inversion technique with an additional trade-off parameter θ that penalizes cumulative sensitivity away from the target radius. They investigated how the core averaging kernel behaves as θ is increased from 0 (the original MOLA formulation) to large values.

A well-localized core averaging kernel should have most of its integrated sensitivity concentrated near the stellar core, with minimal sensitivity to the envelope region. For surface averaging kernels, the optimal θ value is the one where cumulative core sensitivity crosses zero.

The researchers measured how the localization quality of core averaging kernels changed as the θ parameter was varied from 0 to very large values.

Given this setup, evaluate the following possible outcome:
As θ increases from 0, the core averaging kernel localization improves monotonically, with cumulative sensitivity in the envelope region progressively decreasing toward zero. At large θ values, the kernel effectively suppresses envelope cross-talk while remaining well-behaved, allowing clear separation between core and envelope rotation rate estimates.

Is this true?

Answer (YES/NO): YES